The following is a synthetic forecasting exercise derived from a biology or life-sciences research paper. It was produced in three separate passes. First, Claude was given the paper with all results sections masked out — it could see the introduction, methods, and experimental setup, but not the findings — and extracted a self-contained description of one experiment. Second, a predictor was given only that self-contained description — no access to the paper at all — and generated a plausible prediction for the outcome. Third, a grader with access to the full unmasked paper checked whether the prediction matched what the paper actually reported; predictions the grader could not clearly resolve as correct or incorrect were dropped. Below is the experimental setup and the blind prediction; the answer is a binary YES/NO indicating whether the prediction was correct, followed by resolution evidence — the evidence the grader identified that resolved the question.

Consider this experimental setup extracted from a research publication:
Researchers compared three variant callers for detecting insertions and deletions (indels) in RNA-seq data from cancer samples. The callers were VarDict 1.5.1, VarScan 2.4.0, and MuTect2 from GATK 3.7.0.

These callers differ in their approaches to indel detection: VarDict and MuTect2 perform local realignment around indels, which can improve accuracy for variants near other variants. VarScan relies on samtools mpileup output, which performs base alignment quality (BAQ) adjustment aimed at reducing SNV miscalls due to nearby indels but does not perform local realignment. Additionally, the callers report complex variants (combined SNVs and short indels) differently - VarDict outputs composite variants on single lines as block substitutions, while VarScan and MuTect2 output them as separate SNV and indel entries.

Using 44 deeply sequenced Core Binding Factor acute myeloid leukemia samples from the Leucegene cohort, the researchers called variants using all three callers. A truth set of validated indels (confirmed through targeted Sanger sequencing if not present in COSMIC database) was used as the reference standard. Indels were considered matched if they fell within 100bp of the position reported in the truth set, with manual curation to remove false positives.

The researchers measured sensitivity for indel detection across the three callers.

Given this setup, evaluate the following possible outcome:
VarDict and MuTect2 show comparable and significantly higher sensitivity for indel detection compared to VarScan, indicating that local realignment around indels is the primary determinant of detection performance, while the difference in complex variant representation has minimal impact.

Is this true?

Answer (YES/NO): NO